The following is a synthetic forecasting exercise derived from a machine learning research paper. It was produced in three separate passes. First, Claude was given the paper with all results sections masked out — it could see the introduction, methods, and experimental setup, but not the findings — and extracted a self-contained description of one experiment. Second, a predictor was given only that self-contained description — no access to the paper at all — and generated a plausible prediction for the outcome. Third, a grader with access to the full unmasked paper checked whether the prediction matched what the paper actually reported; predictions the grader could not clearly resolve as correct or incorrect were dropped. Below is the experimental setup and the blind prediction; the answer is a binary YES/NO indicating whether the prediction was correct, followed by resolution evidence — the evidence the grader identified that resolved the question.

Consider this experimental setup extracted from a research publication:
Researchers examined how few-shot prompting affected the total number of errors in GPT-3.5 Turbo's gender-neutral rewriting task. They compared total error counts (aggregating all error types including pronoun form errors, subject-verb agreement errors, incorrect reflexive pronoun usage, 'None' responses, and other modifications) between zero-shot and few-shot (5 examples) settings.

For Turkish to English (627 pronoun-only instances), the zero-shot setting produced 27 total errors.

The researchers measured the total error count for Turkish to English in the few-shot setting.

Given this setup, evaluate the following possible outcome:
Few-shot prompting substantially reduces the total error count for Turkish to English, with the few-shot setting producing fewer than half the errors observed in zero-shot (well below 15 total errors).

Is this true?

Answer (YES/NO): YES